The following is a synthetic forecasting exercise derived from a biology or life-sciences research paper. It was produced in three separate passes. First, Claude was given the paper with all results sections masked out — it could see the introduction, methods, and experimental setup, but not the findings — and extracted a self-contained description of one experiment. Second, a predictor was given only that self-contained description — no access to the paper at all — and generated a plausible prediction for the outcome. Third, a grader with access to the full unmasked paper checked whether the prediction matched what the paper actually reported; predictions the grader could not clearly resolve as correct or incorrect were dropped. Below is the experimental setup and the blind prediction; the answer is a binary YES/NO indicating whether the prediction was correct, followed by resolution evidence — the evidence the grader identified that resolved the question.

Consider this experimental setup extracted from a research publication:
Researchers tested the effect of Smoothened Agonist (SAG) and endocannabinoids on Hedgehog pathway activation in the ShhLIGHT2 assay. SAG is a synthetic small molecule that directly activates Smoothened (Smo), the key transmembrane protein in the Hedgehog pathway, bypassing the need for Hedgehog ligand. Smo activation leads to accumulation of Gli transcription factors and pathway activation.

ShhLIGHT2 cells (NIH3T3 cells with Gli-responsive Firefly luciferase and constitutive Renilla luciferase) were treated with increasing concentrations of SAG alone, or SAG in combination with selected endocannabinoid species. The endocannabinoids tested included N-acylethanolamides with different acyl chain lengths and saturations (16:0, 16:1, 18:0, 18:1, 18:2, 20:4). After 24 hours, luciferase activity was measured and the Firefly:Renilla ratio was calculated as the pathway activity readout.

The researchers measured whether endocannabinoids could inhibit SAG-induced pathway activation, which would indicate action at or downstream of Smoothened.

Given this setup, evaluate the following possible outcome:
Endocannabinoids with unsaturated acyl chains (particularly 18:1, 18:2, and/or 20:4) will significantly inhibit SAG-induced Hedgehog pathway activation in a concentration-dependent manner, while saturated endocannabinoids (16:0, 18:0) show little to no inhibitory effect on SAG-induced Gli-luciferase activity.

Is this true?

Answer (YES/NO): NO